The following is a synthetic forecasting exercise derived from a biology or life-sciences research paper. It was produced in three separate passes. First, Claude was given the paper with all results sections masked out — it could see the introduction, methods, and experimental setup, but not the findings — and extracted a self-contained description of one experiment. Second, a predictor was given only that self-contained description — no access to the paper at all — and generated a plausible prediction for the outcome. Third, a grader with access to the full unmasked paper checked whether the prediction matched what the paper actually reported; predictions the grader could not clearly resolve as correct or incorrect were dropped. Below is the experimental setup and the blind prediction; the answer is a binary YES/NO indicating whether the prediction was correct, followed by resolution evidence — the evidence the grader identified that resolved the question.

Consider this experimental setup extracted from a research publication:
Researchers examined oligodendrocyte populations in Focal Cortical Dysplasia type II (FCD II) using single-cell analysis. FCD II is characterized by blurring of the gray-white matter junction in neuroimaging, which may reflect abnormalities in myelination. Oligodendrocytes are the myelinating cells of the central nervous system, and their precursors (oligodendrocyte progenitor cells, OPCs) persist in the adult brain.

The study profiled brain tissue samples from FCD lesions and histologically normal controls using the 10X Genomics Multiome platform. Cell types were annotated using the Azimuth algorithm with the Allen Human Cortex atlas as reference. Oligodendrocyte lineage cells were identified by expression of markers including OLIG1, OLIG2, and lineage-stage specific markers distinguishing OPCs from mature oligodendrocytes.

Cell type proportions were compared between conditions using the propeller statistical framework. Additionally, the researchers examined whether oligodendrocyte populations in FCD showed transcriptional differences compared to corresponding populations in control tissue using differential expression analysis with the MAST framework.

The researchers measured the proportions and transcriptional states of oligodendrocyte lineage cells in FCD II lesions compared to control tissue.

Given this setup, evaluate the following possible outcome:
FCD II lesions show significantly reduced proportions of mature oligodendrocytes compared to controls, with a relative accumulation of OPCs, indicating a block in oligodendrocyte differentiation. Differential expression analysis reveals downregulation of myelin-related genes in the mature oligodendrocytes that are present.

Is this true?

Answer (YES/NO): NO